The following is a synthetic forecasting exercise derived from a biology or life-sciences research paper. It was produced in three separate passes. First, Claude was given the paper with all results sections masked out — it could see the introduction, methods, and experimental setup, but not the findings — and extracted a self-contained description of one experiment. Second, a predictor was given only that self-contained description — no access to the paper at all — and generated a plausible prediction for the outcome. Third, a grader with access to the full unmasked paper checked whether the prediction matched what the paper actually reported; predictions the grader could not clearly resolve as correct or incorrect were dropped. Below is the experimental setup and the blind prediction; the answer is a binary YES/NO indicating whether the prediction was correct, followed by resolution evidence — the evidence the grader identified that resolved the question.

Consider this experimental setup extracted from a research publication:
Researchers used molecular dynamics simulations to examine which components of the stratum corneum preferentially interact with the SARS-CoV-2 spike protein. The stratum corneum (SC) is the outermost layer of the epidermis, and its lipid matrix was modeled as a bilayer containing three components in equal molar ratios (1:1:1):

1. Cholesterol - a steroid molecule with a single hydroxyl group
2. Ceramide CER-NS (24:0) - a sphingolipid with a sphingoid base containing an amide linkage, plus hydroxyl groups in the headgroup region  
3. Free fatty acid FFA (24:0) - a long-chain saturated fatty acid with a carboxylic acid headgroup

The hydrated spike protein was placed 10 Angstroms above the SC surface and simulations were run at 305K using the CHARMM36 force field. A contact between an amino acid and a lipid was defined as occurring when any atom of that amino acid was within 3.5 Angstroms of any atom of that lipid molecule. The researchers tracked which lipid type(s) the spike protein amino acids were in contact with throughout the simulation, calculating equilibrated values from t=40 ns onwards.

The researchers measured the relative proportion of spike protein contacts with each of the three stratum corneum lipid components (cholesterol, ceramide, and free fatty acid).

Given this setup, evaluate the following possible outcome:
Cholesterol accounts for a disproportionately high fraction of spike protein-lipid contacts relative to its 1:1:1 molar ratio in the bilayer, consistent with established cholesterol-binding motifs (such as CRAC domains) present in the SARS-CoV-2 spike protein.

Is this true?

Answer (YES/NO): NO